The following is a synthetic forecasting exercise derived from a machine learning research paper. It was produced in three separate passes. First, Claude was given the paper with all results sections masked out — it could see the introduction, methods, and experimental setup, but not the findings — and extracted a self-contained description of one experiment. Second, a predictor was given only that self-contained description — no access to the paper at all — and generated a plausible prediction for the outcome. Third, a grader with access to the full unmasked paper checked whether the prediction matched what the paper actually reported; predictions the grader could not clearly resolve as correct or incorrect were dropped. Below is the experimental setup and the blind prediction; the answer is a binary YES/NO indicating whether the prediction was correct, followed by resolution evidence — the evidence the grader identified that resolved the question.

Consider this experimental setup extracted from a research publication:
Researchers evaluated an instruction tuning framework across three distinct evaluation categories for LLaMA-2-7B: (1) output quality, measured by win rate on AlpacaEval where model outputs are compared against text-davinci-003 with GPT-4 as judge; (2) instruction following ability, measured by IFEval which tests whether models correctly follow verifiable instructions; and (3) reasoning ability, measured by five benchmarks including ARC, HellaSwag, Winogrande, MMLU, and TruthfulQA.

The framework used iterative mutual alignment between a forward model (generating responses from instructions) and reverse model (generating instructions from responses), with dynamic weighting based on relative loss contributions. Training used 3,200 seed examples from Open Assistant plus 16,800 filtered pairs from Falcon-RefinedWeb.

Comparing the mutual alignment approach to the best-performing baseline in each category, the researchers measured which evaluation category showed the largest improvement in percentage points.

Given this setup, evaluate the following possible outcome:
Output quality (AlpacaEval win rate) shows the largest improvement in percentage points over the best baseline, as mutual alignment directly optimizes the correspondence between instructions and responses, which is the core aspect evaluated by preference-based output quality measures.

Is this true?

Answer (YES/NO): YES